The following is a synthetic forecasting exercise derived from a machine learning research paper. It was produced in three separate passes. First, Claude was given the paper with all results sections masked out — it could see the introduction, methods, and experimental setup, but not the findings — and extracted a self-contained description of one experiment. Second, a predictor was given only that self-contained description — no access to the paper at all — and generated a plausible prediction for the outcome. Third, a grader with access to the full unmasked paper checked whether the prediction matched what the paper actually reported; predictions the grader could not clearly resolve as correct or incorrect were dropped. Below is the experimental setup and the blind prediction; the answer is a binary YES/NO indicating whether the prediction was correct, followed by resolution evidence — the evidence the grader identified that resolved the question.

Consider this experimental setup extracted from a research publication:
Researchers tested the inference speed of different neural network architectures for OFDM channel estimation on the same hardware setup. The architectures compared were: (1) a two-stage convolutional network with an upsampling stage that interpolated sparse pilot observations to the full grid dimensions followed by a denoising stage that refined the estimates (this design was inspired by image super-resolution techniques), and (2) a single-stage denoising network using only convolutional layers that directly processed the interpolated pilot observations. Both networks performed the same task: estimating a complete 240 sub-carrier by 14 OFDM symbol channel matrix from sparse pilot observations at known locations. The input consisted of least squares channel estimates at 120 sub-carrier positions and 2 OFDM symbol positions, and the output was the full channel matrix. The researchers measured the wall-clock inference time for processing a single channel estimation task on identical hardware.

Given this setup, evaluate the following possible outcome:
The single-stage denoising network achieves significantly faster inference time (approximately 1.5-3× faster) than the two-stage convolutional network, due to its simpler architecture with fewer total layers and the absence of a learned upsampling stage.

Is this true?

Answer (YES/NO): NO